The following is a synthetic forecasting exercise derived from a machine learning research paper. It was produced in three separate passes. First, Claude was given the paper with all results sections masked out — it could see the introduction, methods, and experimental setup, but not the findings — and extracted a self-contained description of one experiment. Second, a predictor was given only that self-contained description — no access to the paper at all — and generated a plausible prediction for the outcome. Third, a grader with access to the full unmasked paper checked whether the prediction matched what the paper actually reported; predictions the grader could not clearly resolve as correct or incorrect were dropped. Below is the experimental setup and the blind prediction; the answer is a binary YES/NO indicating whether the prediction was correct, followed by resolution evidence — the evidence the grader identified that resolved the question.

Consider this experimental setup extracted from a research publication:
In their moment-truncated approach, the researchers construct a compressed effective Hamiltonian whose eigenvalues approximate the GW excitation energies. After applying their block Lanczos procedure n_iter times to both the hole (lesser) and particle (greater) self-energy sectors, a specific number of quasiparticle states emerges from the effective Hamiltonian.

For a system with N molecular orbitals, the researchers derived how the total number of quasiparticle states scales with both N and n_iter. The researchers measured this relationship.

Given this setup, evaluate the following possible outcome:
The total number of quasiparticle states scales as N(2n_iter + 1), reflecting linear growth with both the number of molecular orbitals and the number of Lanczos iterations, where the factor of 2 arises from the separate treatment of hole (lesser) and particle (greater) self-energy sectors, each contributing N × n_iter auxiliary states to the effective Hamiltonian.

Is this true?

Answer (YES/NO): NO